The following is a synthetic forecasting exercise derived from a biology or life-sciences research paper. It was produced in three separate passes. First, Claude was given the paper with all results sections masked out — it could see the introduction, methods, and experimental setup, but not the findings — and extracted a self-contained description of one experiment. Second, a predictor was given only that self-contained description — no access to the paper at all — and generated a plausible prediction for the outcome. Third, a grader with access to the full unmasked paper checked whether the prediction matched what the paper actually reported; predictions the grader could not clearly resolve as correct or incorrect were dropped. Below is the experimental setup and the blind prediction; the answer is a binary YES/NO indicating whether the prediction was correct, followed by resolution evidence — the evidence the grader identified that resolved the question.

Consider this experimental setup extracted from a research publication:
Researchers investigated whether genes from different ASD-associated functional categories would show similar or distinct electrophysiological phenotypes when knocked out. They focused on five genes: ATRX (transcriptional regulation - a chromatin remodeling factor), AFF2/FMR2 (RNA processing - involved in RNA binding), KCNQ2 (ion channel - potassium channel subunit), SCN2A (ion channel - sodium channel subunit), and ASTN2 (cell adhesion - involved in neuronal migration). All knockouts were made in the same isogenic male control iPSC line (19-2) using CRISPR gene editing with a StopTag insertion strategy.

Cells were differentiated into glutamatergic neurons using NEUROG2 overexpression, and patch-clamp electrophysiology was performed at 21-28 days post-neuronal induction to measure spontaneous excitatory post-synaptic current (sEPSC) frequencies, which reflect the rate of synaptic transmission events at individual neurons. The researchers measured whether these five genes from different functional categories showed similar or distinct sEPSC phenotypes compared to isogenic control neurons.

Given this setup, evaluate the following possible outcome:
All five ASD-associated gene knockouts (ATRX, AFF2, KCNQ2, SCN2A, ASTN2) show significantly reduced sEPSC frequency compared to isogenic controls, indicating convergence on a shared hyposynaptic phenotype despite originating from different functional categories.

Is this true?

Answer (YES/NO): YES